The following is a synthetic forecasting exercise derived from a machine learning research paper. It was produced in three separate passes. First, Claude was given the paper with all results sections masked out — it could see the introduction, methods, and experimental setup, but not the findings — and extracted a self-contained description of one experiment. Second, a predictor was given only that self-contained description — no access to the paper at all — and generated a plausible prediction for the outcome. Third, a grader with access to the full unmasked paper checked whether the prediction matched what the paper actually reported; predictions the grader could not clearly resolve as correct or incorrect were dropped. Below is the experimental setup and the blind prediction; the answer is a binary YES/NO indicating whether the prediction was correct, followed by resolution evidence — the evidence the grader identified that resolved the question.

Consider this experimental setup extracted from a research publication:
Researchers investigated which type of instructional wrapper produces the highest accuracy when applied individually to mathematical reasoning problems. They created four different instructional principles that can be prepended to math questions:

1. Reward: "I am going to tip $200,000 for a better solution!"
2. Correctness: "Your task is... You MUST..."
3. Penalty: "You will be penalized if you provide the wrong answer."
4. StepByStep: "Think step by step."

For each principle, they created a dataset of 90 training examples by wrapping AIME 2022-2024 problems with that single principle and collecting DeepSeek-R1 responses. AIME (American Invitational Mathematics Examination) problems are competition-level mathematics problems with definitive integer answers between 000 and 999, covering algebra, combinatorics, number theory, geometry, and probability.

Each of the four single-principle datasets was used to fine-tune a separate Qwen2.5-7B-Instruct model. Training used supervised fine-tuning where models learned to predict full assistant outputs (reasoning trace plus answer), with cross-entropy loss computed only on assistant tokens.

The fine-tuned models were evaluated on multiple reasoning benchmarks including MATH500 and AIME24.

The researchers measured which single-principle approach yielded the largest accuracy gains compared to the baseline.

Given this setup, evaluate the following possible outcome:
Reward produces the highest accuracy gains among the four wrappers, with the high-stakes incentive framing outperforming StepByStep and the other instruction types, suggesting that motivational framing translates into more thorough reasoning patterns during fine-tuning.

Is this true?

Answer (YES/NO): YES